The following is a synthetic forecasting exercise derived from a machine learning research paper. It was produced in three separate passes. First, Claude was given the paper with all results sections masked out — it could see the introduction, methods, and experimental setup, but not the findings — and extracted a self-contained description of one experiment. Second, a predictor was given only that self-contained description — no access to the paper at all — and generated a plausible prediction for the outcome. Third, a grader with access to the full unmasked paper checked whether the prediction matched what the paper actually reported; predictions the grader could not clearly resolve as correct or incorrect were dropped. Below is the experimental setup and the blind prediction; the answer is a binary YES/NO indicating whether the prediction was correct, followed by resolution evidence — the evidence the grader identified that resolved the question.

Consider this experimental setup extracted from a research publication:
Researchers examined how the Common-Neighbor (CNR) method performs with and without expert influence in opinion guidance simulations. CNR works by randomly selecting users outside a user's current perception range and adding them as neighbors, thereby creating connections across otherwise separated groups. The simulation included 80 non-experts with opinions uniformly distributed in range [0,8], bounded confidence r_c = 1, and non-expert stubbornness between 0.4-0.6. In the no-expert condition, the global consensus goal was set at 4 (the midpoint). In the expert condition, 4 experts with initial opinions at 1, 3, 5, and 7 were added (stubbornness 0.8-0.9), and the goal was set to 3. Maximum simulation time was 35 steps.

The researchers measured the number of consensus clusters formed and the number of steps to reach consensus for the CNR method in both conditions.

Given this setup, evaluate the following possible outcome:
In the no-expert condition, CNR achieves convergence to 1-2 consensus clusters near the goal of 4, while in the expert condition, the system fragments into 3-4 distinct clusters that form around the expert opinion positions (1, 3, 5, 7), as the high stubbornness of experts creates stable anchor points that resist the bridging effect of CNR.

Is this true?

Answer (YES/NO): NO